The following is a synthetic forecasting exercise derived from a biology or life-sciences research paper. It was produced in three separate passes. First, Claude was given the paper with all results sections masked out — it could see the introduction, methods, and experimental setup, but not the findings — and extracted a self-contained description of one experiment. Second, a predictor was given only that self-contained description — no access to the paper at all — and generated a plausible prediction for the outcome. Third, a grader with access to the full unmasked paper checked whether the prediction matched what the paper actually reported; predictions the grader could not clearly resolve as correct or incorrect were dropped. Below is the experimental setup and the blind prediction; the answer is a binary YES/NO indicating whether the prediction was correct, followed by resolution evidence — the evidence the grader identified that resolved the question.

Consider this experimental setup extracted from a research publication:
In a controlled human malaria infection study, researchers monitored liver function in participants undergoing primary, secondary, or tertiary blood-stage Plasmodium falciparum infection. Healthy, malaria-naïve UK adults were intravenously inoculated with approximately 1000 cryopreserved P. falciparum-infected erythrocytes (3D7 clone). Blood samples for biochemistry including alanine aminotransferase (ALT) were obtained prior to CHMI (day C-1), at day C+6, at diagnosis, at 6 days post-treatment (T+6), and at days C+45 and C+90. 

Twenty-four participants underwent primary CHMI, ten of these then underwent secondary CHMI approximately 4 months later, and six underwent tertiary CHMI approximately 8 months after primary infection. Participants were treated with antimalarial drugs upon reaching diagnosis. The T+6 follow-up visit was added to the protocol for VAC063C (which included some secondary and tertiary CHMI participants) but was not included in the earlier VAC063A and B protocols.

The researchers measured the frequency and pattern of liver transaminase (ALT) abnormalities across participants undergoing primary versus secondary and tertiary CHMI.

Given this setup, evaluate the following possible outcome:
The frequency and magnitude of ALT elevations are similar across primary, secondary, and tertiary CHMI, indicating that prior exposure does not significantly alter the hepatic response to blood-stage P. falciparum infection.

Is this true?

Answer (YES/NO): NO